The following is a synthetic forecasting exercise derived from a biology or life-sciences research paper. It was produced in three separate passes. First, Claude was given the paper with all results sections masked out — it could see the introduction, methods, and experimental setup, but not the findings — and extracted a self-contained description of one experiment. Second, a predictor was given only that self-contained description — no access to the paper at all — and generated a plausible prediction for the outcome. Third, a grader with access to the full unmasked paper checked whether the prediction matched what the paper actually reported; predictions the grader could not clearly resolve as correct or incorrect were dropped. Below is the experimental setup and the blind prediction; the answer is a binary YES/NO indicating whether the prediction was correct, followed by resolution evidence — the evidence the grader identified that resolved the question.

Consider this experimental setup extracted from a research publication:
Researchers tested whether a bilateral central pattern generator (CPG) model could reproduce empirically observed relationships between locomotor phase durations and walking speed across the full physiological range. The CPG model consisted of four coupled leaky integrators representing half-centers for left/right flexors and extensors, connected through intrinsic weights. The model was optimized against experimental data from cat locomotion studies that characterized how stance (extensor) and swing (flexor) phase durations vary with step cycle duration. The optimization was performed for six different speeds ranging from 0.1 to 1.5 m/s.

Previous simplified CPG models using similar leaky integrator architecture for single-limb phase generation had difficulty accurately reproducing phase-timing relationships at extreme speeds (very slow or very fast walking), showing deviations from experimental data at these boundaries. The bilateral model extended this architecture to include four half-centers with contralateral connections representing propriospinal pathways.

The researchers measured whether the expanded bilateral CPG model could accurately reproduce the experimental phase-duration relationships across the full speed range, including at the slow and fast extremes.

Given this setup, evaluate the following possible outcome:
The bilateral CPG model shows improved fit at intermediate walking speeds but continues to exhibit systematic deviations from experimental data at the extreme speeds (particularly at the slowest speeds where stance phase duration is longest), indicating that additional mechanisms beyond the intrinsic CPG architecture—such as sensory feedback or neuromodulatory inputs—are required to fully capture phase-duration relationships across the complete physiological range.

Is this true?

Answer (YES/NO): NO